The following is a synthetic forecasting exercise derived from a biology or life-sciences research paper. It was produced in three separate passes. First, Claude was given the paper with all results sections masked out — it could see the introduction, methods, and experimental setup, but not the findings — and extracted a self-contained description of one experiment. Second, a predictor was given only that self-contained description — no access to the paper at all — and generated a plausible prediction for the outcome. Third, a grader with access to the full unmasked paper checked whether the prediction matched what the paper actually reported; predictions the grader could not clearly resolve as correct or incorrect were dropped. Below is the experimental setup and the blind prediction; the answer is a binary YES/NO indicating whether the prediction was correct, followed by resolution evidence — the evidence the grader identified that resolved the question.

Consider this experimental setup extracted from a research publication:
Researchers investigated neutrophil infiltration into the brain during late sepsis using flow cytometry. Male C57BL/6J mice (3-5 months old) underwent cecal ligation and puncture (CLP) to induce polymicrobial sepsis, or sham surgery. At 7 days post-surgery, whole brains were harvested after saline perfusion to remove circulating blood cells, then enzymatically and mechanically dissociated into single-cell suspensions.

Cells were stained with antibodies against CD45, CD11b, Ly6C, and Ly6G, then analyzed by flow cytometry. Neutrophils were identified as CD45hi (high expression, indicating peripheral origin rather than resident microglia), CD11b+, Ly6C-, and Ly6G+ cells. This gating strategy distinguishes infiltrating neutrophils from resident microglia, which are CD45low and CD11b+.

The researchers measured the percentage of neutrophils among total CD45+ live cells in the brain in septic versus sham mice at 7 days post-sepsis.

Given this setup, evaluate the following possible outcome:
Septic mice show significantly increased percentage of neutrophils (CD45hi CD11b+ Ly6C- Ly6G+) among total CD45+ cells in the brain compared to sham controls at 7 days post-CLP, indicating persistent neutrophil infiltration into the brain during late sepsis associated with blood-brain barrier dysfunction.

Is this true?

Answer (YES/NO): YES